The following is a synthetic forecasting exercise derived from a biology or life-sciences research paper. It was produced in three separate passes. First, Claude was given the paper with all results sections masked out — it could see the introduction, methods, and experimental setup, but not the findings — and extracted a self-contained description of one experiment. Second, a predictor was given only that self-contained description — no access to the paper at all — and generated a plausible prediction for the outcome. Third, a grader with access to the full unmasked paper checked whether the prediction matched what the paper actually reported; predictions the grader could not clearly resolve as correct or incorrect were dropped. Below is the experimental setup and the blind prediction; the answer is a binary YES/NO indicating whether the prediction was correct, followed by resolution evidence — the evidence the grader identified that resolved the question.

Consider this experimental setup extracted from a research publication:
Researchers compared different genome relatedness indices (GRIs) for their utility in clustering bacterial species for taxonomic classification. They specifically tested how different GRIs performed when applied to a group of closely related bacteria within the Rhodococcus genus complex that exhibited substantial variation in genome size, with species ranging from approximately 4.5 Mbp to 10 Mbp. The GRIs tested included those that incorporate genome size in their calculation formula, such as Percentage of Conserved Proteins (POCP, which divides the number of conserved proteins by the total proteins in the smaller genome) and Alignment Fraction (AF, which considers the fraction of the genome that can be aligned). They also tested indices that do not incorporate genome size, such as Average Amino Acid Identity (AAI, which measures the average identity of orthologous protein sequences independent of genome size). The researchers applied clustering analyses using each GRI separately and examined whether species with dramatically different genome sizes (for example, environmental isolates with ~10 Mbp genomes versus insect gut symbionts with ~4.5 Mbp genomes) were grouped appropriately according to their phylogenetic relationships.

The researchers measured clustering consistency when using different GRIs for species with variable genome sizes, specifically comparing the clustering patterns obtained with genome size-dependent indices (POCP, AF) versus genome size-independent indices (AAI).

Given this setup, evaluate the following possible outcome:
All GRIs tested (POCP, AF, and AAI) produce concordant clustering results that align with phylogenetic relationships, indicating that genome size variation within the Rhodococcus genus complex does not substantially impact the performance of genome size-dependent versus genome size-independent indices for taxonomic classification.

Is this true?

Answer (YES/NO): NO